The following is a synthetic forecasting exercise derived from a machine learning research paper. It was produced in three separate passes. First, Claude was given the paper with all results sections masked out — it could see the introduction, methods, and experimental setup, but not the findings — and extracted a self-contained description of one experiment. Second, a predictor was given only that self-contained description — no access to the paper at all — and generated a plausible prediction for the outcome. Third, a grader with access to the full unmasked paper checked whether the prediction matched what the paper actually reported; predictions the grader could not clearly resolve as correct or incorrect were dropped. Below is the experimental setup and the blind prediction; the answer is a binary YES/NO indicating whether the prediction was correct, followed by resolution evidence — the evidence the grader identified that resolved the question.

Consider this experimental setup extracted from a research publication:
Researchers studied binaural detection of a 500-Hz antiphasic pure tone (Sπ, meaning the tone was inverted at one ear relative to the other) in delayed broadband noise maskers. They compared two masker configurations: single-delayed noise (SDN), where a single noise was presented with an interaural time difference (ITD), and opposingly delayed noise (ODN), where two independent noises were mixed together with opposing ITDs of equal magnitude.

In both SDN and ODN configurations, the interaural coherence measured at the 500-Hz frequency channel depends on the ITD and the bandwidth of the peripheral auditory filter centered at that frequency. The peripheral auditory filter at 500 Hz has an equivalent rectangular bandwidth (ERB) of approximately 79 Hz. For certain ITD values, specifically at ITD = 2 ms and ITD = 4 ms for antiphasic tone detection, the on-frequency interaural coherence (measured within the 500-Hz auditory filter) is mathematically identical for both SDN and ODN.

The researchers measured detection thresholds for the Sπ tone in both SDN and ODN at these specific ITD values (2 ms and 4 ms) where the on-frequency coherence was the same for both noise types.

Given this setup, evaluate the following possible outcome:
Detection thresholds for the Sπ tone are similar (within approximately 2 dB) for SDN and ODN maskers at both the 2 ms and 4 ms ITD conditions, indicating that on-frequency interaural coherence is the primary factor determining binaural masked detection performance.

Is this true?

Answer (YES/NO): NO